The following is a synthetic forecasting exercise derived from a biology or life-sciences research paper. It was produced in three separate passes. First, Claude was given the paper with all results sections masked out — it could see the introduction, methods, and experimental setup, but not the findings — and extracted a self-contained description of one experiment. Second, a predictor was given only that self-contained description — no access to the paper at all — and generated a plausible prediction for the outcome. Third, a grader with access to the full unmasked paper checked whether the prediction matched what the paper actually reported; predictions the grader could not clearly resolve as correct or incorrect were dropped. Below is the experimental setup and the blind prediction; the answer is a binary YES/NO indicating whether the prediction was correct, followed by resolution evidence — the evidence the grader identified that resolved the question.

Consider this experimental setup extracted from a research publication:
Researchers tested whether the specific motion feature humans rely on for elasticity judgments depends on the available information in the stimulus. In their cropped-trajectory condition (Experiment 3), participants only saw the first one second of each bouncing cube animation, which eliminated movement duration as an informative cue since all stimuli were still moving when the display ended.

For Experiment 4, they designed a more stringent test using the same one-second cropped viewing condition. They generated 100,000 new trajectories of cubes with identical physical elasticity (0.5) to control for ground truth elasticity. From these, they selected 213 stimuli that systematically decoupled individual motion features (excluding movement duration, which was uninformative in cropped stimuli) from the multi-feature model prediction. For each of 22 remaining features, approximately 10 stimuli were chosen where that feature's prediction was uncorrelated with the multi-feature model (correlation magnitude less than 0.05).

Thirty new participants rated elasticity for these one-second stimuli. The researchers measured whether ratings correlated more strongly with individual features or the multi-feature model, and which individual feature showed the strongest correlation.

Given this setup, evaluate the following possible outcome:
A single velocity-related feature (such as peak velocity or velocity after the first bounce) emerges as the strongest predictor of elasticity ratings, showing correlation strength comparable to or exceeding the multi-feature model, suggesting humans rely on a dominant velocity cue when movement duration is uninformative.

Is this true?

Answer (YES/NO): NO